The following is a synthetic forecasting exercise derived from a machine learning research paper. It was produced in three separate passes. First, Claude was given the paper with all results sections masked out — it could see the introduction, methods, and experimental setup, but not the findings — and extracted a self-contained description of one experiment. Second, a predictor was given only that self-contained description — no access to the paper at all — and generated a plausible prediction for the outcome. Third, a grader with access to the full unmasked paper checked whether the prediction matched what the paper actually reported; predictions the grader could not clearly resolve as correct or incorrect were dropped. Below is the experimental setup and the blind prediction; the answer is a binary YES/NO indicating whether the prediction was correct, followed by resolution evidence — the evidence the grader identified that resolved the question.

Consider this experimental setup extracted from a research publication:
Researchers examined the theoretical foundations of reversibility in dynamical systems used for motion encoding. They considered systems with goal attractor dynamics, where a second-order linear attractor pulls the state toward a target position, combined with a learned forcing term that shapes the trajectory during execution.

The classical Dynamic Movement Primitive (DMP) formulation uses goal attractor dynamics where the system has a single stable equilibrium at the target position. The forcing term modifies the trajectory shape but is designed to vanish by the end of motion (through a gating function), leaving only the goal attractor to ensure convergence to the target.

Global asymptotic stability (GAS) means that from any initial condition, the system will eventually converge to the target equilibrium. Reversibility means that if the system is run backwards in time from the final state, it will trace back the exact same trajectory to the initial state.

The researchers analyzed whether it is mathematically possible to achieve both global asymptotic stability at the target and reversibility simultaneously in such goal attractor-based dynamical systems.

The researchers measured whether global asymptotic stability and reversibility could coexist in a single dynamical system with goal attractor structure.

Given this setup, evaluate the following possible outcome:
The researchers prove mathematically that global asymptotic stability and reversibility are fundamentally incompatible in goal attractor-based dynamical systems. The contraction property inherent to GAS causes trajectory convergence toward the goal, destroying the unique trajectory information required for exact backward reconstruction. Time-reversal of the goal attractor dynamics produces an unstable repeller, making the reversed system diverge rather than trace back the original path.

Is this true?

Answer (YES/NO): YES